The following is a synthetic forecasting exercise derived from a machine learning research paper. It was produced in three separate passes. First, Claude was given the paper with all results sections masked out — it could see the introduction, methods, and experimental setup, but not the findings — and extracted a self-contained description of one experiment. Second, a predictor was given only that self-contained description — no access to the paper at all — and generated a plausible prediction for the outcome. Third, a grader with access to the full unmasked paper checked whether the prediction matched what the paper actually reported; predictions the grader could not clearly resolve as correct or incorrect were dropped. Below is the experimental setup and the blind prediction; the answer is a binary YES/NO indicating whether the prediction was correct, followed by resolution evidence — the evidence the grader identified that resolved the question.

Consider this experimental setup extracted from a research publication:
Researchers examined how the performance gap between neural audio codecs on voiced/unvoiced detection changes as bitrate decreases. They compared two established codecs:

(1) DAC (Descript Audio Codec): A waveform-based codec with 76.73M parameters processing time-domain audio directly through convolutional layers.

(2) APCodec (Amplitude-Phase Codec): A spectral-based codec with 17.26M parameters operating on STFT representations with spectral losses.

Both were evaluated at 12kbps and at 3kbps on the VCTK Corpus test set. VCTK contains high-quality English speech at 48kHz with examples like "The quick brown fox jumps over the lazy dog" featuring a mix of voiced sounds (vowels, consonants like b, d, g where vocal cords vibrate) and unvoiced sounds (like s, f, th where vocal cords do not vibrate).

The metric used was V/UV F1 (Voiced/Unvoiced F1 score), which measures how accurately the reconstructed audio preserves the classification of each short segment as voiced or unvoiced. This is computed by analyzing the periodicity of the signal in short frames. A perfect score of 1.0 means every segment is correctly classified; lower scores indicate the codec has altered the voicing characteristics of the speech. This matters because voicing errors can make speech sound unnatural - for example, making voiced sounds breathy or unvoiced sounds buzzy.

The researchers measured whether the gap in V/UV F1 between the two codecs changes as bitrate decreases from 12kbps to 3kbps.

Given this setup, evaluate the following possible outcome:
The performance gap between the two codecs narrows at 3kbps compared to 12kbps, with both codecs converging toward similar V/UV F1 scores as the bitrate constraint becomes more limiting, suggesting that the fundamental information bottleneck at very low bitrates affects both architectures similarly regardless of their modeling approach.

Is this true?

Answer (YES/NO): NO